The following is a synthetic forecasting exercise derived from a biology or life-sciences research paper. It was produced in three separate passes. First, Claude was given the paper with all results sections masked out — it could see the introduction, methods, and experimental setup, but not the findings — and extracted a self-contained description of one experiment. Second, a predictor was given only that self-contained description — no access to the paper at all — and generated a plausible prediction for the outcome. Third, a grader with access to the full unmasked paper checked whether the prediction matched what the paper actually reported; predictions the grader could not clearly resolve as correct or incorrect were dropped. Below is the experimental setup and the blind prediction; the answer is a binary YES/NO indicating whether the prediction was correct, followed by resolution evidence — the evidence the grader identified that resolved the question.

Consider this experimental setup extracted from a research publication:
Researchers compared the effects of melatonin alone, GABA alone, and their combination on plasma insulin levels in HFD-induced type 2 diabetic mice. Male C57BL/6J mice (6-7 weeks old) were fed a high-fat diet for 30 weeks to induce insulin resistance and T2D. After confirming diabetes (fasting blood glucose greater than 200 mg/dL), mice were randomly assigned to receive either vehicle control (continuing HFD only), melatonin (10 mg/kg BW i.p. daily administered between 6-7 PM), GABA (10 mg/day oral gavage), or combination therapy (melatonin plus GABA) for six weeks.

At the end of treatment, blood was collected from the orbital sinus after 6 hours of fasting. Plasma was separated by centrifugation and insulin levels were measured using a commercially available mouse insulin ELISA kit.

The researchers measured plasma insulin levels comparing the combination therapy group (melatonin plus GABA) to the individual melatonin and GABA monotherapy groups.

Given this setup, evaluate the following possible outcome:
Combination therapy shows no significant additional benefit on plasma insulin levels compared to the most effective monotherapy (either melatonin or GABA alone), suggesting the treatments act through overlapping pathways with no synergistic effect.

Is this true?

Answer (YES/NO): YES